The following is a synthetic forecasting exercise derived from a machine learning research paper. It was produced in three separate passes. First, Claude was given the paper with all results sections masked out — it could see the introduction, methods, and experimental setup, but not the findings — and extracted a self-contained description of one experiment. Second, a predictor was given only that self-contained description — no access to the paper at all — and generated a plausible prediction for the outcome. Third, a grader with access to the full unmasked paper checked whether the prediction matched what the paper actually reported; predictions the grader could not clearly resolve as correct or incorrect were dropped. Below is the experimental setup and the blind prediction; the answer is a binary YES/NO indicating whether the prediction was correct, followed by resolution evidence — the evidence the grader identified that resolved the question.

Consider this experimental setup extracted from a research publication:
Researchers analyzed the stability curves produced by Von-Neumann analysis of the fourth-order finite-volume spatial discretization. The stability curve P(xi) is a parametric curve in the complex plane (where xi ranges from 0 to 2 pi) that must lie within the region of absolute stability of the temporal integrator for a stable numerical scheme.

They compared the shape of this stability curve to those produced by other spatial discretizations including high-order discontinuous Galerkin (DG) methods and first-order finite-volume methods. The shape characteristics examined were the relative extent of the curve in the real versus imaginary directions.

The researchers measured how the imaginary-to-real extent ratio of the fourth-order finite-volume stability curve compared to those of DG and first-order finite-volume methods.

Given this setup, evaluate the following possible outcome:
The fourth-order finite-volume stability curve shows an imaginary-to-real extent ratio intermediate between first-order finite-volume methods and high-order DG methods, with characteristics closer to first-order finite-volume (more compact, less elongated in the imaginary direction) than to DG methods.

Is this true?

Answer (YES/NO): NO